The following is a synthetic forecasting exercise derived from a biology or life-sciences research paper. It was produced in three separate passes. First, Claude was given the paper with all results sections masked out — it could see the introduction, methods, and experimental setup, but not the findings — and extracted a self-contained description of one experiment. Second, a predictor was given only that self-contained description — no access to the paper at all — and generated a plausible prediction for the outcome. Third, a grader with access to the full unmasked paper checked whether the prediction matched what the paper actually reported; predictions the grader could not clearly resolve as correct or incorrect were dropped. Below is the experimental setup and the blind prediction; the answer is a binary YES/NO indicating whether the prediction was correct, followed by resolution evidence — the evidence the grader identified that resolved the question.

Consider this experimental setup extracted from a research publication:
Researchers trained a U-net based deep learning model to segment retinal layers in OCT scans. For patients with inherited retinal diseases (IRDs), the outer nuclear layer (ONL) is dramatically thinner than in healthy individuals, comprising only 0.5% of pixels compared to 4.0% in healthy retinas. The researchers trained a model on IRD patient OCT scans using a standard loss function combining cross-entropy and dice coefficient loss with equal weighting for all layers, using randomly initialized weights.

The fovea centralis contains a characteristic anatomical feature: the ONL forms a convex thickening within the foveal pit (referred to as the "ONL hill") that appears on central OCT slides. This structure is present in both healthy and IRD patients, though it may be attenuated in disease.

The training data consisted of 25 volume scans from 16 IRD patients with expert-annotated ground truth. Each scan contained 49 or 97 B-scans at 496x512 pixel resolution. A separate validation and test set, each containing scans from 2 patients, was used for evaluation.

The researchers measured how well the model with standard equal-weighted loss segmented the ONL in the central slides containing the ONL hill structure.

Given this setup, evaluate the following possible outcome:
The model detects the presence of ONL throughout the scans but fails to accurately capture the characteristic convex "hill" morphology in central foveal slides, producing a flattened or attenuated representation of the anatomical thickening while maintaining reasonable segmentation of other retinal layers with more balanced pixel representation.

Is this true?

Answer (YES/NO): NO